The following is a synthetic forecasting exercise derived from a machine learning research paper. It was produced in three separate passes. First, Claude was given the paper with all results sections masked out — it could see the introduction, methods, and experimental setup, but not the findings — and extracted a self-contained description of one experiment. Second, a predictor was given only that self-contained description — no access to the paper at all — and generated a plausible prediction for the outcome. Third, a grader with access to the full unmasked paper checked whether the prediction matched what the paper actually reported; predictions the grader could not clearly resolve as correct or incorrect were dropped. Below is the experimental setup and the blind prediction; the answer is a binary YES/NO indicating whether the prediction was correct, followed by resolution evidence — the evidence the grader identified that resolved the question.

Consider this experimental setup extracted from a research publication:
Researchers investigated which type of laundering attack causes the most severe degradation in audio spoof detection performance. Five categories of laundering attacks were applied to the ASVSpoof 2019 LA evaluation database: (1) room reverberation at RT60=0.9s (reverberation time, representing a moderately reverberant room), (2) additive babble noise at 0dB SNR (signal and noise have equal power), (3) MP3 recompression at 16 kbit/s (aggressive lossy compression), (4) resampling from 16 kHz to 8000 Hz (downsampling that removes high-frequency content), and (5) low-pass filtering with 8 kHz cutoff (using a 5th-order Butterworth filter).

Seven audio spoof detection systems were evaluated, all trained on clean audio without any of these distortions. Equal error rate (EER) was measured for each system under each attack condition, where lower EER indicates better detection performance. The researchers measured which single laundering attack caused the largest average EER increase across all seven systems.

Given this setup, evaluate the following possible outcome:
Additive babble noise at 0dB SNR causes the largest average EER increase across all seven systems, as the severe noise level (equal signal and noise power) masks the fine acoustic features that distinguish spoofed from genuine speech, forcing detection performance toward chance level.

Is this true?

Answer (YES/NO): NO